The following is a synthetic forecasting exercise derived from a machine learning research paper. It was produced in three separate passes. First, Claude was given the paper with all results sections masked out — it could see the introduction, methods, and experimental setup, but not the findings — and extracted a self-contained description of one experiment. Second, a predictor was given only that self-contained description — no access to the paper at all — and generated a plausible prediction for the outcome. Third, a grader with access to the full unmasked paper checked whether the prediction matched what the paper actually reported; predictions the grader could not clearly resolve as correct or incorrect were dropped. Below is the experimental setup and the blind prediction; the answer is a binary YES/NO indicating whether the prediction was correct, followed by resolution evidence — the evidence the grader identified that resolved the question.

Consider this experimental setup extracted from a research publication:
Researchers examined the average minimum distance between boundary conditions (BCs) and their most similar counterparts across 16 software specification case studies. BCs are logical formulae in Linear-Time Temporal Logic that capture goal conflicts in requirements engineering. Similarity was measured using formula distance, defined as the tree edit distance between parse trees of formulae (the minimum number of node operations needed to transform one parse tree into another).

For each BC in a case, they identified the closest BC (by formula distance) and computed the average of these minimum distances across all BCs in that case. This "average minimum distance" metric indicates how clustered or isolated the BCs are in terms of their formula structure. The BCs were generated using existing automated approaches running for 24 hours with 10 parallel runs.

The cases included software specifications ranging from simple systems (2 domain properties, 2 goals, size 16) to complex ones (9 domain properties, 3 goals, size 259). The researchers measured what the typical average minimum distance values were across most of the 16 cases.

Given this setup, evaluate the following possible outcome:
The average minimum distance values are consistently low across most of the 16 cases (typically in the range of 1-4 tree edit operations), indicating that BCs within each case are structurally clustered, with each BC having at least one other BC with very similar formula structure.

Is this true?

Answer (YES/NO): YES